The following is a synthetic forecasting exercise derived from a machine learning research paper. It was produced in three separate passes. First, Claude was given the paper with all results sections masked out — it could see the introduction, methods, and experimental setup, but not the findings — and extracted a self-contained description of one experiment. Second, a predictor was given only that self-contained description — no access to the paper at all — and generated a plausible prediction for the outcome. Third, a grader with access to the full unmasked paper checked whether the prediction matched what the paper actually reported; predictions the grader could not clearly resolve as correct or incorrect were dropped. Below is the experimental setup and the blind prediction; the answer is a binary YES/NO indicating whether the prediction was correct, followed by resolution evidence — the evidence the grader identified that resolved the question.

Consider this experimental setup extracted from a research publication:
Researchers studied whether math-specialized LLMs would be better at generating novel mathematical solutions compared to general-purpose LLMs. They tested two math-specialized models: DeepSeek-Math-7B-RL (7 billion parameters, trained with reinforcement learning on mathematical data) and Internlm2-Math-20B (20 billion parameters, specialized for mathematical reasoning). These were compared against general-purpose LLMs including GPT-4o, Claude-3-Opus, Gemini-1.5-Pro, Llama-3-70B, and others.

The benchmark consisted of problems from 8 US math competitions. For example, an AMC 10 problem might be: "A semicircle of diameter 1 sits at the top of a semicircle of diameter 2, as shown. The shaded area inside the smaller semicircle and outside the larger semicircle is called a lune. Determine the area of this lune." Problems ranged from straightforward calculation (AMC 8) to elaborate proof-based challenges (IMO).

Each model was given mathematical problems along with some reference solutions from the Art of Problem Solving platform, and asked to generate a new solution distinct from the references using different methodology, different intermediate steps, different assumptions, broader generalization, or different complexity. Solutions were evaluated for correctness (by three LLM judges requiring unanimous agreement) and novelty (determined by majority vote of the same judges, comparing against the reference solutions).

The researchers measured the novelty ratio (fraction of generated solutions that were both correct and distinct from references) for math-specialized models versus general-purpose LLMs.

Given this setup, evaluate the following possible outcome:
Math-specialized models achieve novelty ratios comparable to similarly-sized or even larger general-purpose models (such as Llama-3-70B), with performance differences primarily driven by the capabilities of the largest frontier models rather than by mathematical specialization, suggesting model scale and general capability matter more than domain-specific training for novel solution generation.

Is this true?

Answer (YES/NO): NO